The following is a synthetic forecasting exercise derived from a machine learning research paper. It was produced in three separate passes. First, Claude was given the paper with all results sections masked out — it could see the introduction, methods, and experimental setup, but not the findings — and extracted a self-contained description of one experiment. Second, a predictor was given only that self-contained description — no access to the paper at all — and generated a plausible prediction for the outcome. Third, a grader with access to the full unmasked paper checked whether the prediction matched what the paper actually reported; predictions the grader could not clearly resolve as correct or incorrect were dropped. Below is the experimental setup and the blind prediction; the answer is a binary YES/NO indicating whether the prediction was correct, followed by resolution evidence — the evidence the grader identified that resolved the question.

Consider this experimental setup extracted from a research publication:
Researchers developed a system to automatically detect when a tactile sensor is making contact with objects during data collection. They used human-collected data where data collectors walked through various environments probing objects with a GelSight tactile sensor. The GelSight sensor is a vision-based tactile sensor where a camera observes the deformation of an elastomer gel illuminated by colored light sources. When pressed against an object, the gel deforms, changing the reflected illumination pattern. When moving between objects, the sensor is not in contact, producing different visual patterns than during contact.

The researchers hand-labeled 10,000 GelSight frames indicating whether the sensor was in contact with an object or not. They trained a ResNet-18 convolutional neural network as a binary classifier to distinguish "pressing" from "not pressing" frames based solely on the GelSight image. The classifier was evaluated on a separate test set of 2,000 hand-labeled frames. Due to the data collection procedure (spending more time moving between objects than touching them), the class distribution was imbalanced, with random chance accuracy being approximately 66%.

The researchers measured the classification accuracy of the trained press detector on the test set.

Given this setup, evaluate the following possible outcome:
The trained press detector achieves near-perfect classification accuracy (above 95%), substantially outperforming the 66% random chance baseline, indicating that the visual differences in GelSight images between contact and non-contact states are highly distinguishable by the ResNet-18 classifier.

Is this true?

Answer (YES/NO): YES